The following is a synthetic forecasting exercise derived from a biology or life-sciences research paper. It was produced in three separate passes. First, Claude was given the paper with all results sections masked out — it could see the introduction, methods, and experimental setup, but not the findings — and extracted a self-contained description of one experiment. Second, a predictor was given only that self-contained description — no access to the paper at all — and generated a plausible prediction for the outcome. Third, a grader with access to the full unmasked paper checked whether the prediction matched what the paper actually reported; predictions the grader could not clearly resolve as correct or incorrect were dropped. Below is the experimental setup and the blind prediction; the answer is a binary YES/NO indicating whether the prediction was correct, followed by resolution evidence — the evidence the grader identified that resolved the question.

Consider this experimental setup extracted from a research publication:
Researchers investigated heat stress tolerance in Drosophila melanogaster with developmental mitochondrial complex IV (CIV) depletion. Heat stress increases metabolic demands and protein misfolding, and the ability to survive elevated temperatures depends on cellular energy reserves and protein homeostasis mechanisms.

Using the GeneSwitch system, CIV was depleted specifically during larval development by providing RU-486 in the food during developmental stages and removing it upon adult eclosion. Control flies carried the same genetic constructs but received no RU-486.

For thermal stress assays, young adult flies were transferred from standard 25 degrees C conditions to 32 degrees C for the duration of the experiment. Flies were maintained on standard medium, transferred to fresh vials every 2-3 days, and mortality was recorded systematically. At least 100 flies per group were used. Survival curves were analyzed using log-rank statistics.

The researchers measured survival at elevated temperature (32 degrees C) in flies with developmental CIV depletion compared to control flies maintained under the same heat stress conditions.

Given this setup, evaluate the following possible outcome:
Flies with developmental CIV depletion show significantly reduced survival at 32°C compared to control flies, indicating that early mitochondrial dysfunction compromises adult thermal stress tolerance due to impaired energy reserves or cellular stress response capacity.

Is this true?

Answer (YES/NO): YES